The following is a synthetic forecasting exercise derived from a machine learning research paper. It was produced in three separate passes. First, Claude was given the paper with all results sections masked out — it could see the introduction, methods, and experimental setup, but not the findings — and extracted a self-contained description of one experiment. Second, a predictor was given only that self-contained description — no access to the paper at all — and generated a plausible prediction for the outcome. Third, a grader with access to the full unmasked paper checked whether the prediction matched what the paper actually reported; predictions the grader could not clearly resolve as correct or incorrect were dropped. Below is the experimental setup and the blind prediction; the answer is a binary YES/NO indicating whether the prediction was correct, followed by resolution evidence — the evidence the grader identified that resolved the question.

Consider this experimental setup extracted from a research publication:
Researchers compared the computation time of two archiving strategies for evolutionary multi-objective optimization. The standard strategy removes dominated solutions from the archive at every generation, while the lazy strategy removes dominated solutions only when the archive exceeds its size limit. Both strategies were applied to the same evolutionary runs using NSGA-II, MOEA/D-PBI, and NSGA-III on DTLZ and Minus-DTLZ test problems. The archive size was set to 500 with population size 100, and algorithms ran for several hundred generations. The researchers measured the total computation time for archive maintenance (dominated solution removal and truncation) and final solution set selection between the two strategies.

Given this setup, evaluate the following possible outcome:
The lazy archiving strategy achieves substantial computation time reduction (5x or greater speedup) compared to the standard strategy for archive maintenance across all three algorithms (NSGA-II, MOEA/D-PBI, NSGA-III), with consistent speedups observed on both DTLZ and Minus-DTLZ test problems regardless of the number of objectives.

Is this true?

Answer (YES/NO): NO